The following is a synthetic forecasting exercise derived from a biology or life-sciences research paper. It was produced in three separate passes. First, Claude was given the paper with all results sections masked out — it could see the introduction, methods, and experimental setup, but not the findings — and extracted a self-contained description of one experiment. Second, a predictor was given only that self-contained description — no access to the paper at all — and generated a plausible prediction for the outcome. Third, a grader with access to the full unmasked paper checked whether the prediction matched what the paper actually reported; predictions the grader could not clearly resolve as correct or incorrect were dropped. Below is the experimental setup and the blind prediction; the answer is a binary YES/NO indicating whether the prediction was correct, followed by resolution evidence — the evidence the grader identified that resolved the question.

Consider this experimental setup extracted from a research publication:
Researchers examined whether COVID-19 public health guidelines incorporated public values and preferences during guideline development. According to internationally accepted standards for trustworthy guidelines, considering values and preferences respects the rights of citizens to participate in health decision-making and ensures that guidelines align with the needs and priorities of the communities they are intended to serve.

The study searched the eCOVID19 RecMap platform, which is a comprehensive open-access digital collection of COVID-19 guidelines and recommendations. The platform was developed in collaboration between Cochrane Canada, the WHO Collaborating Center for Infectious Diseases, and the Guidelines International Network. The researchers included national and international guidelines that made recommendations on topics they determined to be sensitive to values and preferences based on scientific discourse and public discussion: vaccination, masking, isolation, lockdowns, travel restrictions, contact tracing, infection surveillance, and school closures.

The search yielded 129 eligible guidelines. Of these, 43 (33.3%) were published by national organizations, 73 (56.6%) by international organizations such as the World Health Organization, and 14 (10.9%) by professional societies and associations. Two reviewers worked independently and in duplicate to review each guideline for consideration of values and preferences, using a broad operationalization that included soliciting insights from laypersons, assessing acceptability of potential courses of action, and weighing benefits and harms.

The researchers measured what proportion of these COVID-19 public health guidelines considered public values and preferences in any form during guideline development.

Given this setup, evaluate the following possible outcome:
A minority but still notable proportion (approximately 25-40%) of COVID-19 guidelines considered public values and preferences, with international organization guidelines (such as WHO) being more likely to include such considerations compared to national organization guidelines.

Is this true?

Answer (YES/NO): NO